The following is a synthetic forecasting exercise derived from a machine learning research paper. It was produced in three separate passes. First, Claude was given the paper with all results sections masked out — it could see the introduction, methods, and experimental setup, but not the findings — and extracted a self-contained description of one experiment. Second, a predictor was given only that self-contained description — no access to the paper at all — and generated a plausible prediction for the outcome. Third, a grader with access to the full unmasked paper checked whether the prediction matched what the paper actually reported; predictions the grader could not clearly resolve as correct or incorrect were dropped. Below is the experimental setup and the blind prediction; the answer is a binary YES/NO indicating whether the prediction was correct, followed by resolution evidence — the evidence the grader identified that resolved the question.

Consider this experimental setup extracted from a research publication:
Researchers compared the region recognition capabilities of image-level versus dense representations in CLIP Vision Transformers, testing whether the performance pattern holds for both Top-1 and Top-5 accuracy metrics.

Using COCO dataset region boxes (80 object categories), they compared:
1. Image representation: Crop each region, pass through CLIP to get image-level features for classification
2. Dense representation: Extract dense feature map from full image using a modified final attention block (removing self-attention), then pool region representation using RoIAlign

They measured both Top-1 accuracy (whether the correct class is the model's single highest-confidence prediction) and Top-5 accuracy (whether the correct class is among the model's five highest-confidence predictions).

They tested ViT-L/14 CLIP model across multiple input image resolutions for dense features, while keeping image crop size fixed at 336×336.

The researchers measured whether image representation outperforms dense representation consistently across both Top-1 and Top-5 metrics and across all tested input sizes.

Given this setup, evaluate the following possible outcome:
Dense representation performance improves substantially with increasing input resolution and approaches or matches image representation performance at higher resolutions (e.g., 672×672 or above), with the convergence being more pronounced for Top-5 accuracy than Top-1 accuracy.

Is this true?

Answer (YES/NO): NO